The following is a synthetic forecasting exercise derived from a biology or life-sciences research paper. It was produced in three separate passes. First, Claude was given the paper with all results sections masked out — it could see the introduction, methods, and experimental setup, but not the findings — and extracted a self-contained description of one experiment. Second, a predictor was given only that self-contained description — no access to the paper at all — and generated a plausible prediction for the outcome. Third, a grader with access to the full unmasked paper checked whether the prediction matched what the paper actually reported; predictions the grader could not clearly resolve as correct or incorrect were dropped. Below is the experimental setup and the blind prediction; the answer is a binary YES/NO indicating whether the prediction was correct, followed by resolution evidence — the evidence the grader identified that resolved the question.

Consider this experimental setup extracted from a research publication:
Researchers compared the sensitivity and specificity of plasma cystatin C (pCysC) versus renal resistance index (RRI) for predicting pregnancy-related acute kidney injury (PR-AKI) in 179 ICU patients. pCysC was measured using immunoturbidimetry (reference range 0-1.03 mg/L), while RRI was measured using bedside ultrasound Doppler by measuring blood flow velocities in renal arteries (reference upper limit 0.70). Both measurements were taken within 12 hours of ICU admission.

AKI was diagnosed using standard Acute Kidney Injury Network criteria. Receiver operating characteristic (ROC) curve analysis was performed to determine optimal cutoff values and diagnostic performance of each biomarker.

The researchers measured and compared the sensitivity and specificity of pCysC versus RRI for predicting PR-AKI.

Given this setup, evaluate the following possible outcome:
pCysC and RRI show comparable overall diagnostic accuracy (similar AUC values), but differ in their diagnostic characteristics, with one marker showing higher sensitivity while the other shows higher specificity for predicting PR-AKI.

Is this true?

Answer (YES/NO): NO